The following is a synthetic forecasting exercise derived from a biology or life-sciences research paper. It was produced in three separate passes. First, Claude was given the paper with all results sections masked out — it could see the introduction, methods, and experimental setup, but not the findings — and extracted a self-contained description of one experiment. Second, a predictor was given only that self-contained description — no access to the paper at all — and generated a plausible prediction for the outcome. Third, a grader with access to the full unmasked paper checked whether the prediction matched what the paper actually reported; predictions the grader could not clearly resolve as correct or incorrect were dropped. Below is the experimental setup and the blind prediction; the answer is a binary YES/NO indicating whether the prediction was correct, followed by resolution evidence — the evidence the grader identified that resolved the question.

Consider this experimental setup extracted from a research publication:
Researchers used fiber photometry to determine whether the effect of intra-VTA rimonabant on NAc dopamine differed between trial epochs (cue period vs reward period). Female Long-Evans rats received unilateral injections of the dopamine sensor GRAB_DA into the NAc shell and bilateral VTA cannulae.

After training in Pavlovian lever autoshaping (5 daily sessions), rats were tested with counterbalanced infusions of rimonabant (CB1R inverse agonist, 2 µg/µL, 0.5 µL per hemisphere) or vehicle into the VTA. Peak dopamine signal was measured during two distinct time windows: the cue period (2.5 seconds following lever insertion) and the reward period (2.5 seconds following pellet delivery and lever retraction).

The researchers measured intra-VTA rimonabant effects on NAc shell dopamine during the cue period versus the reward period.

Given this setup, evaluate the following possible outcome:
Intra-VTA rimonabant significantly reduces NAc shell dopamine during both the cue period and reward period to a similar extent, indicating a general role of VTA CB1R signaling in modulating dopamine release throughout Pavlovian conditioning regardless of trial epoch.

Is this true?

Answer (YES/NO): NO